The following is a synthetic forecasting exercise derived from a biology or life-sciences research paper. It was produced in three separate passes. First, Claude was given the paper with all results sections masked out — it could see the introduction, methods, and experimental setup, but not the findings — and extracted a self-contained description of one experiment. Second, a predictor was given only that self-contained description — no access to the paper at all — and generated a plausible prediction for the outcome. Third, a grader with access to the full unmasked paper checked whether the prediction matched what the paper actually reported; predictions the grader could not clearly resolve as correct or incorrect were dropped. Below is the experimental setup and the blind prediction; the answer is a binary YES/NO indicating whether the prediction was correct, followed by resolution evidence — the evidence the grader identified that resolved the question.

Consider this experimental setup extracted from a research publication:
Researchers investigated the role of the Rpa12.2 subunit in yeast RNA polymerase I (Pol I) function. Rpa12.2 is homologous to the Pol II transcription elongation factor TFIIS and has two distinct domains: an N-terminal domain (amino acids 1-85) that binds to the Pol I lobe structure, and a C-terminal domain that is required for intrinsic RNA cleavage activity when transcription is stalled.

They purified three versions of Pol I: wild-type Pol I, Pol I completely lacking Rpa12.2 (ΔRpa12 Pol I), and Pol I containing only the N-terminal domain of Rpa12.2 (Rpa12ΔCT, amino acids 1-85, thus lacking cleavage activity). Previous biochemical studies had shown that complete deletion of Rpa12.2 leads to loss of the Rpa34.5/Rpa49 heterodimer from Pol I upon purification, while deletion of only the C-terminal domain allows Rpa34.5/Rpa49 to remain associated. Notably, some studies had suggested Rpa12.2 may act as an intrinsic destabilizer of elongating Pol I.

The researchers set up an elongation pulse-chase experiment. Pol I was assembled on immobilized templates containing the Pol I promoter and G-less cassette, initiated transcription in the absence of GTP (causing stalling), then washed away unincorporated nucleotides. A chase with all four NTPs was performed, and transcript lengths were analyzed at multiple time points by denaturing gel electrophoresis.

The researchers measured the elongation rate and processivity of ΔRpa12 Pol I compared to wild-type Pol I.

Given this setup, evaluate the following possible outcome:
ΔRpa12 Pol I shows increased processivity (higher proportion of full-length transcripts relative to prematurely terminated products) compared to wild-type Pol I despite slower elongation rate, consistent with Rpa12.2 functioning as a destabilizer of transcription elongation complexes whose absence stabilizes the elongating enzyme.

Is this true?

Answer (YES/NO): NO